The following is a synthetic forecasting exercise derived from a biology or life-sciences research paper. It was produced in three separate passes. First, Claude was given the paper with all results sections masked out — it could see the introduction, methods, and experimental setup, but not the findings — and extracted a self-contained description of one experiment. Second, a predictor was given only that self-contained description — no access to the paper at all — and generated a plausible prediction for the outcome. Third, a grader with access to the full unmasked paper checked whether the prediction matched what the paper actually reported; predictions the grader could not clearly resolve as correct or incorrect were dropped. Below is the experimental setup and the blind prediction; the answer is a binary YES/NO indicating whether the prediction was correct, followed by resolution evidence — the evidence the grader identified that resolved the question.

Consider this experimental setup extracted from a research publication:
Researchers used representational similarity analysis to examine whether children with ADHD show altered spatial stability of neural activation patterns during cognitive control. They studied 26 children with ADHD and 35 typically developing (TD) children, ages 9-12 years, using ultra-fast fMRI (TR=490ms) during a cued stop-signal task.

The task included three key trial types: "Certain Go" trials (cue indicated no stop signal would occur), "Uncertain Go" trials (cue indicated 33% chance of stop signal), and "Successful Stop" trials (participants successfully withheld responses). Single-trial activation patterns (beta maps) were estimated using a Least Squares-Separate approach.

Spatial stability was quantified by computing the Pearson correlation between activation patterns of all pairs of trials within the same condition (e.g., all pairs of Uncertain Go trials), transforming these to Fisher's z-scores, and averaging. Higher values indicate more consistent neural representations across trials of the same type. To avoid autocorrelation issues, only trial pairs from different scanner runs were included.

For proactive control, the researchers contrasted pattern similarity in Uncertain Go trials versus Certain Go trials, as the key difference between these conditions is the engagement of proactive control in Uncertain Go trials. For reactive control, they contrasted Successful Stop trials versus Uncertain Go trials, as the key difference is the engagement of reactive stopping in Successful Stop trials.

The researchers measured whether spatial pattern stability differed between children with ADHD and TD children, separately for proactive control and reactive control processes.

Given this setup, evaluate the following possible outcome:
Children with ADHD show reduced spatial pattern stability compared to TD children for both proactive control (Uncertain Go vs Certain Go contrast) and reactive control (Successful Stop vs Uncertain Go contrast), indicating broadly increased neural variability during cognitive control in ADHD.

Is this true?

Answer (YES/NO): NO